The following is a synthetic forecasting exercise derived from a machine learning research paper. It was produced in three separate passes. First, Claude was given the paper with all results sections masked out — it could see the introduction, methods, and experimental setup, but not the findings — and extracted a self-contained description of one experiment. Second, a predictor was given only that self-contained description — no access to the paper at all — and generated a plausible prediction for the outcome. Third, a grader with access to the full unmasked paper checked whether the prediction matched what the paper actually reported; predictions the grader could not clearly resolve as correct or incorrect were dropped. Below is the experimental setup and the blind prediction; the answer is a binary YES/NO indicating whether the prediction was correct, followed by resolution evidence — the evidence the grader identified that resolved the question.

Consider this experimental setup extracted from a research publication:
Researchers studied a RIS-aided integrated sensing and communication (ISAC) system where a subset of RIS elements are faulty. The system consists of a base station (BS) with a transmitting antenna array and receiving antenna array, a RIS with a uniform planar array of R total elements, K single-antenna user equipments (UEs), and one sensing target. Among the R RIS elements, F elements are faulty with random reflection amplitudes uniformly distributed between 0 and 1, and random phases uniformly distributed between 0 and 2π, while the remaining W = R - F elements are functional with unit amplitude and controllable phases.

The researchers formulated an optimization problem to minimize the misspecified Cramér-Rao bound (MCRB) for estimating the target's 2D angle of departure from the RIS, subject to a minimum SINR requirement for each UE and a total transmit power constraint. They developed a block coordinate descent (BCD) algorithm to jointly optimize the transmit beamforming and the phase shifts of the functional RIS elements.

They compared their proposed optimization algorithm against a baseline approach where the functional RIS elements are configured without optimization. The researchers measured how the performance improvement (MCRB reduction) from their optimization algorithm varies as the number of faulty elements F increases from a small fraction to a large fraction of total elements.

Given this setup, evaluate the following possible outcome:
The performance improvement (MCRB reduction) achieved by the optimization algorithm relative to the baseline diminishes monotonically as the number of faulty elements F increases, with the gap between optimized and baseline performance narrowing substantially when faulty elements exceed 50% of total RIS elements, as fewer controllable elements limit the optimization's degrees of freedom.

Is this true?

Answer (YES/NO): NO